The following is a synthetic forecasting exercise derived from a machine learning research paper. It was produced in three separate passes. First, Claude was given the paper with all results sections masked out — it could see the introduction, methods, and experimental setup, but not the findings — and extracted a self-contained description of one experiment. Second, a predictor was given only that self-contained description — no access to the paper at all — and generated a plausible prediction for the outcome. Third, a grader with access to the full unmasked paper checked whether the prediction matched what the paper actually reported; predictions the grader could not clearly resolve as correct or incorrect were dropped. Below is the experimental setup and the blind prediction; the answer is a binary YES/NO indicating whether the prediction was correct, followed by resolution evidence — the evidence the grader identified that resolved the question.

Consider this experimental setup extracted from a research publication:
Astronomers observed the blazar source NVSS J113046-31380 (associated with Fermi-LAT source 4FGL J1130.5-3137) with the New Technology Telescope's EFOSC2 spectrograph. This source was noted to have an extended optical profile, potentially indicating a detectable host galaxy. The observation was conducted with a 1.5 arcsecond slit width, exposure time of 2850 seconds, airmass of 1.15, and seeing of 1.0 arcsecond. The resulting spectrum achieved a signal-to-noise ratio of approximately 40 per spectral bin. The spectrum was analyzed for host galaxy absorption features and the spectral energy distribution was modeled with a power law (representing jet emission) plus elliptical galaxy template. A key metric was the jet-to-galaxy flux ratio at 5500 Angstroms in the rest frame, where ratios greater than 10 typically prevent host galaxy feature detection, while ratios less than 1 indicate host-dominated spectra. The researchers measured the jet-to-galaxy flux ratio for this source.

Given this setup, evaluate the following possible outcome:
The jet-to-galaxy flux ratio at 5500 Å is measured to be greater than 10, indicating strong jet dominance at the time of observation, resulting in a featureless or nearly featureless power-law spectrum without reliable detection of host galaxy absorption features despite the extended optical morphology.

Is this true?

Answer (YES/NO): NO